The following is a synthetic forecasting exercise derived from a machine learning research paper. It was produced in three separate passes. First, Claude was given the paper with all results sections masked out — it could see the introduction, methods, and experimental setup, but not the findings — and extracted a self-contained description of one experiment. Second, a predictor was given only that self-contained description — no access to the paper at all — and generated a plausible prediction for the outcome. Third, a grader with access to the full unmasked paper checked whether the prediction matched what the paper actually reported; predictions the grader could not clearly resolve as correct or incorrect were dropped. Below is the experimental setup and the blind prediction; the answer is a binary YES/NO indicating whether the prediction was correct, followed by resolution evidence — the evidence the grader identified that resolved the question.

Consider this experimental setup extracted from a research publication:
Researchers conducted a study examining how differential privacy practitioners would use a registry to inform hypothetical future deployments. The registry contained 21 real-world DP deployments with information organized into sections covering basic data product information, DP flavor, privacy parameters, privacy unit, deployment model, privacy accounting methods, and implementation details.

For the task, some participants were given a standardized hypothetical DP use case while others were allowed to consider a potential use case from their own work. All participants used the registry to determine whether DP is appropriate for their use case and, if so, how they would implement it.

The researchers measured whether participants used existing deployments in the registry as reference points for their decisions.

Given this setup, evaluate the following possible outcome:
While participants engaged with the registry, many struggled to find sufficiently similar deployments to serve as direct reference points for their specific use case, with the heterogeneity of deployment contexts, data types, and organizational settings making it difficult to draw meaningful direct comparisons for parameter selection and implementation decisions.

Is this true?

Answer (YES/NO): NO